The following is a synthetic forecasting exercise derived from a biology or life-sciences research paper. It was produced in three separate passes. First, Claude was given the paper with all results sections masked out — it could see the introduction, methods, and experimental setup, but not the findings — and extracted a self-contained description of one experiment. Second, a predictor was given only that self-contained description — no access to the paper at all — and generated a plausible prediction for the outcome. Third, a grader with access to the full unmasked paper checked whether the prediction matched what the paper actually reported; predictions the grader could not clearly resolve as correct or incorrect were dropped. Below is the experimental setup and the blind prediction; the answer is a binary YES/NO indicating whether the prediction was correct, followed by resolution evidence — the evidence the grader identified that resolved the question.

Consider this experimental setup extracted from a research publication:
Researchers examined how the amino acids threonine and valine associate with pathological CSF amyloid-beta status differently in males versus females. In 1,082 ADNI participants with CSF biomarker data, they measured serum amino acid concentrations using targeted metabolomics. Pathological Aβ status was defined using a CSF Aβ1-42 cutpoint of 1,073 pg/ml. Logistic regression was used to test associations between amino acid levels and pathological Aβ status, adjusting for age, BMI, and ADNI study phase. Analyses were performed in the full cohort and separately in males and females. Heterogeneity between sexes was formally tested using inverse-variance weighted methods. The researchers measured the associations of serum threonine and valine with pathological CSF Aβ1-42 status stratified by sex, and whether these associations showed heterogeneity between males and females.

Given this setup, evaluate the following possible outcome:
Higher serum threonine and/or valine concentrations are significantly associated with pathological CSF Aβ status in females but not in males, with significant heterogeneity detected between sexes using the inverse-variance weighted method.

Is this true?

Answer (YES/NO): NO